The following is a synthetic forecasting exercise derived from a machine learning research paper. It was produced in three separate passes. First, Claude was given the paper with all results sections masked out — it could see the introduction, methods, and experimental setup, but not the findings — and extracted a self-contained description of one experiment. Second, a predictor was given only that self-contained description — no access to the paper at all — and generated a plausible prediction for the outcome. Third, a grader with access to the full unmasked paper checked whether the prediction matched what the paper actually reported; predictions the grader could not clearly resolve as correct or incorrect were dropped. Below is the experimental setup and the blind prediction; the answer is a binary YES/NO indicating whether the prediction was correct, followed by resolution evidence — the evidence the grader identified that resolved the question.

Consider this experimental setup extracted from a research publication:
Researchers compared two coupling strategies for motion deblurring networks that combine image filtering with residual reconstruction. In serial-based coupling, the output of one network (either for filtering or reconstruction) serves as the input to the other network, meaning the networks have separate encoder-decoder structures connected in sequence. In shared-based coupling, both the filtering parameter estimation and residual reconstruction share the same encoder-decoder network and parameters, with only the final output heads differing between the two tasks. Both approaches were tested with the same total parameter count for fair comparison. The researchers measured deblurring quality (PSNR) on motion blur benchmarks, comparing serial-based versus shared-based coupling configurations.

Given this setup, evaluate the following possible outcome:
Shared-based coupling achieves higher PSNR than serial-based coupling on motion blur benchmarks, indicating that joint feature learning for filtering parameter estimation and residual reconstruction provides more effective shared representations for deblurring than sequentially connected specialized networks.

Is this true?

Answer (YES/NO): YES